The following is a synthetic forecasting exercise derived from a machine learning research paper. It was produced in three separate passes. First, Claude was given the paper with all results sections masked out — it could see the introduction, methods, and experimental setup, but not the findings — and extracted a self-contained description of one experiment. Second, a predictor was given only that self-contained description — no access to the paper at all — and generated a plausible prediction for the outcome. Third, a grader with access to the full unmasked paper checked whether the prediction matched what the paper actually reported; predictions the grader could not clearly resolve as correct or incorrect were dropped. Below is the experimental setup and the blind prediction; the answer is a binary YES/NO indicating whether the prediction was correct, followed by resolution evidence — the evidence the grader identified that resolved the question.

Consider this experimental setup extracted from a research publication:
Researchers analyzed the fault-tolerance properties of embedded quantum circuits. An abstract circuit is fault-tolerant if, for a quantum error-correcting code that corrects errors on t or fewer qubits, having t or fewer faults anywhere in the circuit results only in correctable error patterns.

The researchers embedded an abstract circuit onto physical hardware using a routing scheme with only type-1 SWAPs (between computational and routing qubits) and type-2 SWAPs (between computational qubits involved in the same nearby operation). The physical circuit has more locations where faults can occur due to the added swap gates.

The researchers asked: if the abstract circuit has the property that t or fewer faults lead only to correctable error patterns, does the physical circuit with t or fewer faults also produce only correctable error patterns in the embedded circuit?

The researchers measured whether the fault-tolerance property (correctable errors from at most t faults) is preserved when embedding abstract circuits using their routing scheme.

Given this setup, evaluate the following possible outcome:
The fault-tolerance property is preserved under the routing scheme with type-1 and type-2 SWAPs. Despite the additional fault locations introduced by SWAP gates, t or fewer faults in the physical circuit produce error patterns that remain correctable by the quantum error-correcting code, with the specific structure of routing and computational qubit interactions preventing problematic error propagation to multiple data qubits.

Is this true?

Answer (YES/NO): YES